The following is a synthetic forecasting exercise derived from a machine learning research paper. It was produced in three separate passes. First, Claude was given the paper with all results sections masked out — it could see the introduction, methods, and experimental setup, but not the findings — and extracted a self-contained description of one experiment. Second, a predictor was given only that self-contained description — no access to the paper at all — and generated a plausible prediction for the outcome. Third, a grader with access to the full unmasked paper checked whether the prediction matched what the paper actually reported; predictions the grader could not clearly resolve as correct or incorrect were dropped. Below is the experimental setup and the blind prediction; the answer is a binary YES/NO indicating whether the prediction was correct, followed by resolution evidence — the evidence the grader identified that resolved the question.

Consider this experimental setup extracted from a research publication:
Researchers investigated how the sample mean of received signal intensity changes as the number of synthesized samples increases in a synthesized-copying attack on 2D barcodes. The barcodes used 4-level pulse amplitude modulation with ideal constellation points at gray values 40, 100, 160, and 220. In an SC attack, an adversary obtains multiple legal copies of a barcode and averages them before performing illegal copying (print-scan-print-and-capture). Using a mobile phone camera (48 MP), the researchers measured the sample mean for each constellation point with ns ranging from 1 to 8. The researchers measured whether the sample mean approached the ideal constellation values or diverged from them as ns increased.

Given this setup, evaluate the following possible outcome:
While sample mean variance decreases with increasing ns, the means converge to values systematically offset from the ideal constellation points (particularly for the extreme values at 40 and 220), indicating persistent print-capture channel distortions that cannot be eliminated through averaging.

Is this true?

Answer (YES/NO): NO